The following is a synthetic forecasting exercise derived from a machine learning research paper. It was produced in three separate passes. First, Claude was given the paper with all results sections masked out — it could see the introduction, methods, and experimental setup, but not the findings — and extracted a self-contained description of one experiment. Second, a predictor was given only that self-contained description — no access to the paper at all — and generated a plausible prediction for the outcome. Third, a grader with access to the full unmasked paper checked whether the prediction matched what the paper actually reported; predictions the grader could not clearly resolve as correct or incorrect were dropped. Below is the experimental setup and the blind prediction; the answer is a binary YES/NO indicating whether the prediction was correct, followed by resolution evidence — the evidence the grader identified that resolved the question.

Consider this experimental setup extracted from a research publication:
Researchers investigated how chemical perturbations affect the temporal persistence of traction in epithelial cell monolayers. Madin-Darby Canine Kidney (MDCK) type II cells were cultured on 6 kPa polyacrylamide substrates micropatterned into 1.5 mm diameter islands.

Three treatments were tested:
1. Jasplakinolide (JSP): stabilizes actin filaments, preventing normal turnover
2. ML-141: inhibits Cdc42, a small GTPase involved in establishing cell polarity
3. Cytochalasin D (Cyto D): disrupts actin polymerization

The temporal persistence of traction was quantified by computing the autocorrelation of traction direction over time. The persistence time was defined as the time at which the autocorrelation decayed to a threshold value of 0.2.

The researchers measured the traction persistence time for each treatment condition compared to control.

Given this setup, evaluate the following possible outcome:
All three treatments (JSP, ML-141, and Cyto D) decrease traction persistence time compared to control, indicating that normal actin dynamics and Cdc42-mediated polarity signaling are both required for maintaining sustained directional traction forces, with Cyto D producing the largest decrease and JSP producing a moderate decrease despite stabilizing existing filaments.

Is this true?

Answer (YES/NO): NO